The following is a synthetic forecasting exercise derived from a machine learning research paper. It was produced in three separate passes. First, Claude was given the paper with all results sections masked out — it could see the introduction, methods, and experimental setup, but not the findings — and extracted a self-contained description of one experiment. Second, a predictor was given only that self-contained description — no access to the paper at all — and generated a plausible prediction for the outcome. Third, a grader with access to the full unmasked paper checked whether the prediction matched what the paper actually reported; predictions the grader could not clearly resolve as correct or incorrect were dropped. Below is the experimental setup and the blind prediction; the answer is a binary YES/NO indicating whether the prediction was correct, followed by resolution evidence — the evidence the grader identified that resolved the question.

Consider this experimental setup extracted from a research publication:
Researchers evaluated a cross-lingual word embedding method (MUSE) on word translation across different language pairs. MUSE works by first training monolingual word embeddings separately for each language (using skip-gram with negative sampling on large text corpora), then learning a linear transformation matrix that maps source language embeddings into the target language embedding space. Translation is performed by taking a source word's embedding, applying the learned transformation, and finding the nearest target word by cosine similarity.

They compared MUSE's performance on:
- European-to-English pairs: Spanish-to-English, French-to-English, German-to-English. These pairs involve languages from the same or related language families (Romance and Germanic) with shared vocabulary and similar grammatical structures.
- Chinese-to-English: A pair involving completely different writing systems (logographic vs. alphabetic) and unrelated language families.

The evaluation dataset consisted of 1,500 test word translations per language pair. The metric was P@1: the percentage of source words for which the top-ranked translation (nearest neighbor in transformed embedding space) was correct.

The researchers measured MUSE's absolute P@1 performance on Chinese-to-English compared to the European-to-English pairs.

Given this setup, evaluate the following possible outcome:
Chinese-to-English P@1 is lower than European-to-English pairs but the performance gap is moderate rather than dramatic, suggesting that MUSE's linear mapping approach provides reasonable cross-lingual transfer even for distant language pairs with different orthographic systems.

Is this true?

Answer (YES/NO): NO